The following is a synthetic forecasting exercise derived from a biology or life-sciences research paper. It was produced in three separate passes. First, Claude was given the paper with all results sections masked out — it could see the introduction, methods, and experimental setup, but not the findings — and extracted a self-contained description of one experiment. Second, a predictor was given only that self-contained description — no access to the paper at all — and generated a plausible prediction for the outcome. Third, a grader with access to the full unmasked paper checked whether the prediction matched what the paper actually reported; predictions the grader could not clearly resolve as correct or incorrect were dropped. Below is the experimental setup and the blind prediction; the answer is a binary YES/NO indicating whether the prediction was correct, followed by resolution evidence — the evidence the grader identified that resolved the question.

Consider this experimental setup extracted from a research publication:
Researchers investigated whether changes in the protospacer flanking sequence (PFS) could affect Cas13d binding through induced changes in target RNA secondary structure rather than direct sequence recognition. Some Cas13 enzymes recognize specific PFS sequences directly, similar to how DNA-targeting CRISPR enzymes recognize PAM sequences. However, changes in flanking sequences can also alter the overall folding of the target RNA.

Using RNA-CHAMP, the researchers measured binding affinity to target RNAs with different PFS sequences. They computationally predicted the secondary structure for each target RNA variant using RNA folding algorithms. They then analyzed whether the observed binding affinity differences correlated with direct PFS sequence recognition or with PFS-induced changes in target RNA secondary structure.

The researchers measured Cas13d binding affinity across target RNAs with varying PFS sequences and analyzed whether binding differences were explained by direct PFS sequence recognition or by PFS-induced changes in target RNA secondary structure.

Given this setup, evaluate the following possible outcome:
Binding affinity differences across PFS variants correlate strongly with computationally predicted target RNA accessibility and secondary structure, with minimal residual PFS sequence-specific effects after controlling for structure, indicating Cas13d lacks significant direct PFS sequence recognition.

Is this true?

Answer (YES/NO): YES